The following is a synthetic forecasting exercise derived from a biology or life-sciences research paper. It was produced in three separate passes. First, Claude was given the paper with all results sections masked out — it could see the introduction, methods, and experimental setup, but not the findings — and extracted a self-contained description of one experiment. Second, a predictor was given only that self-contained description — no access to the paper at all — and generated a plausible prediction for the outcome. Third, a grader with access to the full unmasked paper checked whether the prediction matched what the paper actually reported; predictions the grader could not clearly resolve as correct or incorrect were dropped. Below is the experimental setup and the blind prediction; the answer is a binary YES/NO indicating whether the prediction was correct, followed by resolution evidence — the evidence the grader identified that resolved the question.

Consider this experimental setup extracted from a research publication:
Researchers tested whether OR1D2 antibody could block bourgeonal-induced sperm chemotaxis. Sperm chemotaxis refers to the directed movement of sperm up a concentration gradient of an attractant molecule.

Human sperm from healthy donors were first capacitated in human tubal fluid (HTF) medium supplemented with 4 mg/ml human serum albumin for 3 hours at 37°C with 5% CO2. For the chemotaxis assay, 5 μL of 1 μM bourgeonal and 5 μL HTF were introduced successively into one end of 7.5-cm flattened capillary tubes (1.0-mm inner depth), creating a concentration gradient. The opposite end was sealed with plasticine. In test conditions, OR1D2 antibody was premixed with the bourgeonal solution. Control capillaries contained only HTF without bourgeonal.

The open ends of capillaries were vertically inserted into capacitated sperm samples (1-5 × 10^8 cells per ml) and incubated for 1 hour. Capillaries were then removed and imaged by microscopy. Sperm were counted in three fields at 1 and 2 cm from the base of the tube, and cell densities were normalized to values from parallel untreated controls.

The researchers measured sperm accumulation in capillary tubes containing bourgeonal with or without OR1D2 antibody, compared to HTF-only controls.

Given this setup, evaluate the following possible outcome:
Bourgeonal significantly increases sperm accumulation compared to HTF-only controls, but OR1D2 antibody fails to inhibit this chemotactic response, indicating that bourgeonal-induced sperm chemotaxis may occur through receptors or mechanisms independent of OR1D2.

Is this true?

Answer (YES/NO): NO